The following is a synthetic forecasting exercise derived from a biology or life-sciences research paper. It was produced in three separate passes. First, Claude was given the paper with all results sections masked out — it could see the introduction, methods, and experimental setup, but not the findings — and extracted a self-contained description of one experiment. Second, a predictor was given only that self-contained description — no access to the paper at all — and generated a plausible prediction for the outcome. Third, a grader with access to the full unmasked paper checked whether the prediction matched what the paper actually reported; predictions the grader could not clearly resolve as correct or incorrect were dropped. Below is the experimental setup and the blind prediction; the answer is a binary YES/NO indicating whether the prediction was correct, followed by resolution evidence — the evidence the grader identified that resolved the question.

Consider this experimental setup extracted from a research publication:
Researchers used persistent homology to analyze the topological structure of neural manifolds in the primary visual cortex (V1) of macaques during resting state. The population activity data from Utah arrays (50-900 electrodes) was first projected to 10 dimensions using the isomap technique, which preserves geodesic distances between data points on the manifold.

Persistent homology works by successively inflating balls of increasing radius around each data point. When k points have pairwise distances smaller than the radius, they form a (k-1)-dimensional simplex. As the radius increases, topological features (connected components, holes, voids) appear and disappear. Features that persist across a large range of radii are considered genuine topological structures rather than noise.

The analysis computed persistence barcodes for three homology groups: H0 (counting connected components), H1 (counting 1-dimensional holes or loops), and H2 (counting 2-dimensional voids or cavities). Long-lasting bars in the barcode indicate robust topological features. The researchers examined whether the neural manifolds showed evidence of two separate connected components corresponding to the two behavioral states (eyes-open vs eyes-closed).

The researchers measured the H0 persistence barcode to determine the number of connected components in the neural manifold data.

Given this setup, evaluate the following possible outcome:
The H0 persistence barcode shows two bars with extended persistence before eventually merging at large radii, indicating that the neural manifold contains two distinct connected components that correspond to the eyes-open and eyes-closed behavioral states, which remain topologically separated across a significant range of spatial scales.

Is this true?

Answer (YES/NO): YES